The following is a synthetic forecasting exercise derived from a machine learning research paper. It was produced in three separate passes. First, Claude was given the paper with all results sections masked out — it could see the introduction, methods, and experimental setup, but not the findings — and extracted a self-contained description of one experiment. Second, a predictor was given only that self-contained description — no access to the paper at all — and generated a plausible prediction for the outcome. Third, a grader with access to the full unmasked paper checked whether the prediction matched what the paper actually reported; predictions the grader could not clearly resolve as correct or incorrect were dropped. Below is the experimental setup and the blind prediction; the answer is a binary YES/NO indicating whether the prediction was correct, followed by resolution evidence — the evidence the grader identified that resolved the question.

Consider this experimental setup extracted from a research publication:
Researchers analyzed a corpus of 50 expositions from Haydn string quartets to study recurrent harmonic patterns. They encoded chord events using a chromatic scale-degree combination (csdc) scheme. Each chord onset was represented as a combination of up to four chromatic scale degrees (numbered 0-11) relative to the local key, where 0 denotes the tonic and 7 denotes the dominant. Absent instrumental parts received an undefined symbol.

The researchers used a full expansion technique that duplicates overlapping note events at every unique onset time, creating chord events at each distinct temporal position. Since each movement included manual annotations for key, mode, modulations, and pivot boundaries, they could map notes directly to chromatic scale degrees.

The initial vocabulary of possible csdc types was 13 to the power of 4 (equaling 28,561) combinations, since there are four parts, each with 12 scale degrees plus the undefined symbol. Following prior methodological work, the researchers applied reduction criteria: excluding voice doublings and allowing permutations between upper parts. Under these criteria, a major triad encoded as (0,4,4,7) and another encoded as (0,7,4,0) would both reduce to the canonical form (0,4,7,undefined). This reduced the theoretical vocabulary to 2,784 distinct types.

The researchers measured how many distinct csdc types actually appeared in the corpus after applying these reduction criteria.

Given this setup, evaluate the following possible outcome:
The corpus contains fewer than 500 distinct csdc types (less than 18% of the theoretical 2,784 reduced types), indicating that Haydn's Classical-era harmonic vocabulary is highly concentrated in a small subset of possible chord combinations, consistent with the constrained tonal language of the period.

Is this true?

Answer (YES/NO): NO